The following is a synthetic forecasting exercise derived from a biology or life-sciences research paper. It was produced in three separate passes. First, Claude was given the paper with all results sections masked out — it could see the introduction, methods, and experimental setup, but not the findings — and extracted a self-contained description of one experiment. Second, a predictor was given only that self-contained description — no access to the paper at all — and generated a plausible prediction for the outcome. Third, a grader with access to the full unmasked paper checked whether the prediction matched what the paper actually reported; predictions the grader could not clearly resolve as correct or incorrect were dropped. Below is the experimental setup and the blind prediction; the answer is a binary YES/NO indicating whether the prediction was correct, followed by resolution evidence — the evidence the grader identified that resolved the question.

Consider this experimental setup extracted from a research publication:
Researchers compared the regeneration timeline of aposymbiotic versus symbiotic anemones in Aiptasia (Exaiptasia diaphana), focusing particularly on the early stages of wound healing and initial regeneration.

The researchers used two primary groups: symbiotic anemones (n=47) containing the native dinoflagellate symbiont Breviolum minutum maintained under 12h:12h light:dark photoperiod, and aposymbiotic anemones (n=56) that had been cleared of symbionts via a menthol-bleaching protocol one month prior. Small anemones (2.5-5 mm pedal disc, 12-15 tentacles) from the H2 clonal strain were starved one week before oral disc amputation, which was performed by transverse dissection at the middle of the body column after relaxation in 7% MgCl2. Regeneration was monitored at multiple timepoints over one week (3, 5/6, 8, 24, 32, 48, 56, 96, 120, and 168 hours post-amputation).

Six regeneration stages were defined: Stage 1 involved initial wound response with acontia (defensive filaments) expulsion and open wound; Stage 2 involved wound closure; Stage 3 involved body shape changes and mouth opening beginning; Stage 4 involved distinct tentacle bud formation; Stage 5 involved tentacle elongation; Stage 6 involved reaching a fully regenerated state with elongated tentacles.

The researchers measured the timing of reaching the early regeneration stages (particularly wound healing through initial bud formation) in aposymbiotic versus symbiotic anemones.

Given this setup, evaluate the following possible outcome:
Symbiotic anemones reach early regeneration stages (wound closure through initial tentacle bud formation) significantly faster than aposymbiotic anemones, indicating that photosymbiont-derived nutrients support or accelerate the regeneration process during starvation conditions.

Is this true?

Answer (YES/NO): NO